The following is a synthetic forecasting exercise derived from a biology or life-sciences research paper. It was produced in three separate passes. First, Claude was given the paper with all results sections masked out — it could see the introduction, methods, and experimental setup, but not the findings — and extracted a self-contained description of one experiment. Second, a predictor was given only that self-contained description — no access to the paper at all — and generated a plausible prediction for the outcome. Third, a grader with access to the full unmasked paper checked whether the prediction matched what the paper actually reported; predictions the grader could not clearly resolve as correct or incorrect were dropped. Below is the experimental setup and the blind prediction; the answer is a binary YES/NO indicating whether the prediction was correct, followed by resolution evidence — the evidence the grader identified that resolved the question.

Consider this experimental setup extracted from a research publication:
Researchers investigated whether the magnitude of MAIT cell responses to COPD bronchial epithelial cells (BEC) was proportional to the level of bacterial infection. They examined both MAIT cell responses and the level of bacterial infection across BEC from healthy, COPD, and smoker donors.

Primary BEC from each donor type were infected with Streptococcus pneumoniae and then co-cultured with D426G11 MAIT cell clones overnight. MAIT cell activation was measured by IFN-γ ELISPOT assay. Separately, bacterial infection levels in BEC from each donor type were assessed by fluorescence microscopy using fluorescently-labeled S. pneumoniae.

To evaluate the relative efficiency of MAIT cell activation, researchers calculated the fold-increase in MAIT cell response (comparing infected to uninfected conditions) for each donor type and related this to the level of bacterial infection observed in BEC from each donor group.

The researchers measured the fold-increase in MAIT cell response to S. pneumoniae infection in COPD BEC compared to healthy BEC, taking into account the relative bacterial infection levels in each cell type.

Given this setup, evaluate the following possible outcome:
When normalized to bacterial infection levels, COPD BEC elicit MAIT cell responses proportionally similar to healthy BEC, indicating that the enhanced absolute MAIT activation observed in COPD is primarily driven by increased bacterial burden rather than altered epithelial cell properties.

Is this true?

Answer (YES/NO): NO